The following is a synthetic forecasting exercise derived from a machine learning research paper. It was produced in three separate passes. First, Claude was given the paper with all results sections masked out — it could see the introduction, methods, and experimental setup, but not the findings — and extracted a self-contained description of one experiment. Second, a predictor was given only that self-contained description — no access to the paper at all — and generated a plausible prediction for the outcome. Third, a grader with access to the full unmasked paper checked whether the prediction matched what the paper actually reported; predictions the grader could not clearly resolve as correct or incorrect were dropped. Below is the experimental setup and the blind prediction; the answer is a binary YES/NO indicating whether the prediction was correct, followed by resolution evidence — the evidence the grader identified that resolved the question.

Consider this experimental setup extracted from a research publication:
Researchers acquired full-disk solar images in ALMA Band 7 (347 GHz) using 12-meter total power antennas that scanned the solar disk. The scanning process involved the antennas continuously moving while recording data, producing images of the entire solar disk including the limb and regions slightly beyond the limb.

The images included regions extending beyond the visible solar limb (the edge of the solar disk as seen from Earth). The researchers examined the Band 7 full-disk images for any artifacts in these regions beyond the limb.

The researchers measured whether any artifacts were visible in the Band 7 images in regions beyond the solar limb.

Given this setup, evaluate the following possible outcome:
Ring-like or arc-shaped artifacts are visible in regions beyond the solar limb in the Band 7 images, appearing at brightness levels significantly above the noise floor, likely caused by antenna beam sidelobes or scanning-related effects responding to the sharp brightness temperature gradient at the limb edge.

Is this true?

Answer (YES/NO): NO